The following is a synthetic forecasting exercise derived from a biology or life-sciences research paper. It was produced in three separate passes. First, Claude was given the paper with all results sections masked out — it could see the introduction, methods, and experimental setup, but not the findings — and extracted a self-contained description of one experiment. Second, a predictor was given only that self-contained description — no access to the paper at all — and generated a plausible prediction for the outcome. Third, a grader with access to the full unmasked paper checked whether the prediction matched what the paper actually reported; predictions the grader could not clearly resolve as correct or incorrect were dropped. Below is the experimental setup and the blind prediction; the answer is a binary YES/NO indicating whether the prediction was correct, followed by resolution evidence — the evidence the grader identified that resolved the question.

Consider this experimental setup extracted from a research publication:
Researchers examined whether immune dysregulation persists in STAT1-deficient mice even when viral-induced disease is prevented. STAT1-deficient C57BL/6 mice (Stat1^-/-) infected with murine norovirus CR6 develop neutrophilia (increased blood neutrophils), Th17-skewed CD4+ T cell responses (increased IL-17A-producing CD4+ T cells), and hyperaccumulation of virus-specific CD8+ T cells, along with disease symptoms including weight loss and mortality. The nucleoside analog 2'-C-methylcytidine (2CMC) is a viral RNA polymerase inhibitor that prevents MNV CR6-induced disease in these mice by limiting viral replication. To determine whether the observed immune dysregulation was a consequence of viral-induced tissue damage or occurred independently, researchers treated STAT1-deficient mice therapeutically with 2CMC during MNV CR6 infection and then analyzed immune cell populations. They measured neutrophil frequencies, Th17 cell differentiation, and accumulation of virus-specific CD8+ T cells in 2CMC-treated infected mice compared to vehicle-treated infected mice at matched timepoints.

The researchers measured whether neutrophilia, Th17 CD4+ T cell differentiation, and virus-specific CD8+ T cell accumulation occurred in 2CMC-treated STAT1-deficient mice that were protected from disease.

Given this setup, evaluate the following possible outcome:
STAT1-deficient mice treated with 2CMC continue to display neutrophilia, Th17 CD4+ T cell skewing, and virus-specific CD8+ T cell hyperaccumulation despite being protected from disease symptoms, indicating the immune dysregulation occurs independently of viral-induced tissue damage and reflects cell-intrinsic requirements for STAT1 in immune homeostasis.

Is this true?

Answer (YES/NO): YES